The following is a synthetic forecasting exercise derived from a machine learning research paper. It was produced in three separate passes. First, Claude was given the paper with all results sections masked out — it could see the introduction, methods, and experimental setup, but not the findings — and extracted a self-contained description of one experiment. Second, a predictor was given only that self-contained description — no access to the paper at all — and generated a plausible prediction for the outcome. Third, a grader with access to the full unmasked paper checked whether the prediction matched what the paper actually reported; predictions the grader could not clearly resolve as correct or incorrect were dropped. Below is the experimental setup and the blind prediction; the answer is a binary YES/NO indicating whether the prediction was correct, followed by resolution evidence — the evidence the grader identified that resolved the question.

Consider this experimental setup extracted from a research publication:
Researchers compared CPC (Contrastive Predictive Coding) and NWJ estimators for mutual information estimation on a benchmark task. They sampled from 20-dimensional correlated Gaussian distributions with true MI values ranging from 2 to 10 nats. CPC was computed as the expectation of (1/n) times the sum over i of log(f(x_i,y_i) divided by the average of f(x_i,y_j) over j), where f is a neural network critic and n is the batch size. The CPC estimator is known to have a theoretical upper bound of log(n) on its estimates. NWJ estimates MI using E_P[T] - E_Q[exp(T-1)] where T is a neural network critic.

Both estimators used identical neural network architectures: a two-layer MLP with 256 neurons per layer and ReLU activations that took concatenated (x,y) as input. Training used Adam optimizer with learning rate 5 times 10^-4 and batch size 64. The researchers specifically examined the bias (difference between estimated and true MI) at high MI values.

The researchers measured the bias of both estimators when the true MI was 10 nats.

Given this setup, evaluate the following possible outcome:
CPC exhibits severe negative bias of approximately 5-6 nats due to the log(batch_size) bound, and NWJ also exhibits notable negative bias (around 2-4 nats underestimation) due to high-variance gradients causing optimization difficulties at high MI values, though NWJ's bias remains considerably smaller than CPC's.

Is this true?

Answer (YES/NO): YES